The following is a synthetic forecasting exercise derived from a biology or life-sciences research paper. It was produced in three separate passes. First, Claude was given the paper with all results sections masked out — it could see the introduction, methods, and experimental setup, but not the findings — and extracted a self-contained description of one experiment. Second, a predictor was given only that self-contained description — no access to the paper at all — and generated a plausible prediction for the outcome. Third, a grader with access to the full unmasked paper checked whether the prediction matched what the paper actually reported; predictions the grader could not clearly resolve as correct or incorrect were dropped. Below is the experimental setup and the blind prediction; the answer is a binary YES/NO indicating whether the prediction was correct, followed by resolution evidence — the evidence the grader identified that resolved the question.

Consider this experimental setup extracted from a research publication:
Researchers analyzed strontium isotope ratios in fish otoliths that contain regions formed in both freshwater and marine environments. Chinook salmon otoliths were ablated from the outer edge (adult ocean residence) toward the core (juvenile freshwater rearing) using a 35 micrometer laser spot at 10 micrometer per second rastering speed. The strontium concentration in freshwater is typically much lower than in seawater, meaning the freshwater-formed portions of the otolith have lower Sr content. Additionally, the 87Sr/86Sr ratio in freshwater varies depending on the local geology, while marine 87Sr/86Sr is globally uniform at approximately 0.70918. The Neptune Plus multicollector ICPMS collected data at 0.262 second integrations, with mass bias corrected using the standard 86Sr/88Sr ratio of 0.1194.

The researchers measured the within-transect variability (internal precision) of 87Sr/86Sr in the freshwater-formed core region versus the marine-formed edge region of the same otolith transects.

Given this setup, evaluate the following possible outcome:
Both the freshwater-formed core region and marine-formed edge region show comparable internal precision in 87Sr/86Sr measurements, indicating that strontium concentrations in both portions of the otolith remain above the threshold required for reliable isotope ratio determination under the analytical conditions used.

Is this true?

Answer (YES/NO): NO